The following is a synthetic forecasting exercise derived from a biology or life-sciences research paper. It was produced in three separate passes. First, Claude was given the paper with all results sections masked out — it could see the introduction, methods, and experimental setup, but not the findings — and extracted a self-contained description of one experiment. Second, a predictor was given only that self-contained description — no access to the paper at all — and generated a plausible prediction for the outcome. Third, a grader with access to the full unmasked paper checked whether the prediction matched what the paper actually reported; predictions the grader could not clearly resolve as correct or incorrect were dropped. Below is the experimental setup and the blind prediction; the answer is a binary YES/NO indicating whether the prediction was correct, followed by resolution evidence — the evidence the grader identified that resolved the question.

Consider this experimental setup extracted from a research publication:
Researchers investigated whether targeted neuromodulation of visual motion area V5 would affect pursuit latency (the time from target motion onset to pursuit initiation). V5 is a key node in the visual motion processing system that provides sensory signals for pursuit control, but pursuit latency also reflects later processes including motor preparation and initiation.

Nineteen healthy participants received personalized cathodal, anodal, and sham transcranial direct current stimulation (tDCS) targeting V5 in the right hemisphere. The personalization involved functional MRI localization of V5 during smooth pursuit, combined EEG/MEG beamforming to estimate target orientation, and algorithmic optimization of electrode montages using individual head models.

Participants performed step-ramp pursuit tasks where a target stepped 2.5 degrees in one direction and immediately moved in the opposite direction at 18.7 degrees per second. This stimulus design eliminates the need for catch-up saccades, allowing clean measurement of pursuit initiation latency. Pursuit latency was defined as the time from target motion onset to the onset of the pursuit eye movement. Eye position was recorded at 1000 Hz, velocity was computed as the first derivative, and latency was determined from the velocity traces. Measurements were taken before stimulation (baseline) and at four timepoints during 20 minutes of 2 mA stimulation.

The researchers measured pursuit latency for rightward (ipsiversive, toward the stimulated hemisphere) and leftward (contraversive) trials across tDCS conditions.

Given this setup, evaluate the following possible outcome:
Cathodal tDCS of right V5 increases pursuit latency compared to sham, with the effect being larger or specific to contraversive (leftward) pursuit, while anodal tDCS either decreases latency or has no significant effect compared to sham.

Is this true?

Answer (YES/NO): NO